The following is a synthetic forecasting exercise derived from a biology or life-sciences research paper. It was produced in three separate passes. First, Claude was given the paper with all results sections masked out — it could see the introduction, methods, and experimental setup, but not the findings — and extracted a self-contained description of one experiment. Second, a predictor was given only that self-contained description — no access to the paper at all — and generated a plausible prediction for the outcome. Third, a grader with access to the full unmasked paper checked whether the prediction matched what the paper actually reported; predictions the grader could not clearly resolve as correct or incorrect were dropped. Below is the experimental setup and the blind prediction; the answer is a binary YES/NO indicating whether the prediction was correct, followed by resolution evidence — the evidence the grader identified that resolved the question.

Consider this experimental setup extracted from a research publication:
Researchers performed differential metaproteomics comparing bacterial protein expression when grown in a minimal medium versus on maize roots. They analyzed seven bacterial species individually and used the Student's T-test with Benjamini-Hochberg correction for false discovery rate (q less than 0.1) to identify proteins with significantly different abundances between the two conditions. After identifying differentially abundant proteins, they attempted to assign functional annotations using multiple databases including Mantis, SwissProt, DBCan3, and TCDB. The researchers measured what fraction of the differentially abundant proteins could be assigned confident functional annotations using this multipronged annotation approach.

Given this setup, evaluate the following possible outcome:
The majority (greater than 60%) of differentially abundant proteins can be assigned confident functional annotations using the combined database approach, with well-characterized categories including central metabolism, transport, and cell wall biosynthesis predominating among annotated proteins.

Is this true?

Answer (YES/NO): NO